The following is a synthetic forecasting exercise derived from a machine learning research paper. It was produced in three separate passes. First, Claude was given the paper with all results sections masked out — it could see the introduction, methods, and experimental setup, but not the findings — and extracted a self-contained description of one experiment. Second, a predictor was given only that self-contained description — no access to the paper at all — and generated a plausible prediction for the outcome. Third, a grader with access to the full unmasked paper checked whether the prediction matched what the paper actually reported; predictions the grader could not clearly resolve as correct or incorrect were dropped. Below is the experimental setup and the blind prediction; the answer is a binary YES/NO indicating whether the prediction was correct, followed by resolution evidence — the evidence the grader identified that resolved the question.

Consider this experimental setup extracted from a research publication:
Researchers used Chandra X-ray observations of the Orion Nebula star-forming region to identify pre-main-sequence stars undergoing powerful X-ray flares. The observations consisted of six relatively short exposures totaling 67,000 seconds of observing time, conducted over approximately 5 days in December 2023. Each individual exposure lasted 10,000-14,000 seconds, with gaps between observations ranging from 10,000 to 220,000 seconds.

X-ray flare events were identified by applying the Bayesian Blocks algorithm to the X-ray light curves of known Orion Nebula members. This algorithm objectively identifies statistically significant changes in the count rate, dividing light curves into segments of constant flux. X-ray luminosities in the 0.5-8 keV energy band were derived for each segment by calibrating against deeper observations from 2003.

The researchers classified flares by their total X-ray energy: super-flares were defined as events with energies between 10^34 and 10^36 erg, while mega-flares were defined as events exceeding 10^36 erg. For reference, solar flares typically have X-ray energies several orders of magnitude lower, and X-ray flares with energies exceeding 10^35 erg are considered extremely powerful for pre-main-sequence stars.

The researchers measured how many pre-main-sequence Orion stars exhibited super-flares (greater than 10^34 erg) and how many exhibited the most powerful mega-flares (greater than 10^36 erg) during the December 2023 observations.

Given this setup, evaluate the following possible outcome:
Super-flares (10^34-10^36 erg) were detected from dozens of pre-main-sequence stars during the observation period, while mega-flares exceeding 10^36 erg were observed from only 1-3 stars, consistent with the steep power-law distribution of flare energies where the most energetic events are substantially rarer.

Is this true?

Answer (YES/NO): NO